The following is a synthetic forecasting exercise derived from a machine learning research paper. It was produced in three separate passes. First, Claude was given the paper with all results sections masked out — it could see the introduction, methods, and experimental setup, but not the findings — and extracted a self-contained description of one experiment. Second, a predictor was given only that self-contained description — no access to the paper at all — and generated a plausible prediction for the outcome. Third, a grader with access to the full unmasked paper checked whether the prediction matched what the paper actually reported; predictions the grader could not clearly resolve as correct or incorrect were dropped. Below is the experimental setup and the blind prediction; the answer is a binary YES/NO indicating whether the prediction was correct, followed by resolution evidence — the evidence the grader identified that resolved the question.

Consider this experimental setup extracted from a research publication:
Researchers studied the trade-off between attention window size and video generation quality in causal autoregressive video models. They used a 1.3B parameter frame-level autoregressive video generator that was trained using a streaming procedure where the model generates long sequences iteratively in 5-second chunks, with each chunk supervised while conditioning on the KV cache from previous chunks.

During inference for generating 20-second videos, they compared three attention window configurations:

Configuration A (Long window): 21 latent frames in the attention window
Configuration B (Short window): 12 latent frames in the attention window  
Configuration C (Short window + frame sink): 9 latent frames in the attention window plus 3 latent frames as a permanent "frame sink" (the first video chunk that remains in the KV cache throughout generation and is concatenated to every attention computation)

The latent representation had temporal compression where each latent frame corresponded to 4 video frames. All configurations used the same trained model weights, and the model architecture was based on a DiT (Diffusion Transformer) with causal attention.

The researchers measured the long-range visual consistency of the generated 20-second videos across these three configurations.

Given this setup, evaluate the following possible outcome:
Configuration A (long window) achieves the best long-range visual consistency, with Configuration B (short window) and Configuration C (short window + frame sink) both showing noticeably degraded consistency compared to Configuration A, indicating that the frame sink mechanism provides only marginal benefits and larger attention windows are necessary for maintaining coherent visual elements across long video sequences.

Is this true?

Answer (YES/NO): NO